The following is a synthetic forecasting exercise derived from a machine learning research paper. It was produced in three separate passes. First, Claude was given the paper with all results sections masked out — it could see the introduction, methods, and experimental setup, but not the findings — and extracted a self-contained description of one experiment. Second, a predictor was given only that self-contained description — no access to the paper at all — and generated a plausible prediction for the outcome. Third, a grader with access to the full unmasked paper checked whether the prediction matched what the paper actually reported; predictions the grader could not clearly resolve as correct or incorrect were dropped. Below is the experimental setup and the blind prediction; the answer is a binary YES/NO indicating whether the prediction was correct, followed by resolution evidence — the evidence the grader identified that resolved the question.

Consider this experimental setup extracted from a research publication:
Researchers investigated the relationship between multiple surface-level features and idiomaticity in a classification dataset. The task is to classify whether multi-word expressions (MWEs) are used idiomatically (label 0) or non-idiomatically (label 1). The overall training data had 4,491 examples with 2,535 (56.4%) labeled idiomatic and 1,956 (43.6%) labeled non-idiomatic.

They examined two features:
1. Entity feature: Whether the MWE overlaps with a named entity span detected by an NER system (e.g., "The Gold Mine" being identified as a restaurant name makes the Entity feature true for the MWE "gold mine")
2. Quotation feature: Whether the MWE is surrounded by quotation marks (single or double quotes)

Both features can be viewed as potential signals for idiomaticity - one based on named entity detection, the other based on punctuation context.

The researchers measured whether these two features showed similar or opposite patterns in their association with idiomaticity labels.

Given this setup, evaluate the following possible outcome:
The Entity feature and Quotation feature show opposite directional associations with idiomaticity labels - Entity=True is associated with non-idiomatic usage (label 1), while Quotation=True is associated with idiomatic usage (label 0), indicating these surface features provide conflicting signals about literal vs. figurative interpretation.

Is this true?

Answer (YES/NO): YES